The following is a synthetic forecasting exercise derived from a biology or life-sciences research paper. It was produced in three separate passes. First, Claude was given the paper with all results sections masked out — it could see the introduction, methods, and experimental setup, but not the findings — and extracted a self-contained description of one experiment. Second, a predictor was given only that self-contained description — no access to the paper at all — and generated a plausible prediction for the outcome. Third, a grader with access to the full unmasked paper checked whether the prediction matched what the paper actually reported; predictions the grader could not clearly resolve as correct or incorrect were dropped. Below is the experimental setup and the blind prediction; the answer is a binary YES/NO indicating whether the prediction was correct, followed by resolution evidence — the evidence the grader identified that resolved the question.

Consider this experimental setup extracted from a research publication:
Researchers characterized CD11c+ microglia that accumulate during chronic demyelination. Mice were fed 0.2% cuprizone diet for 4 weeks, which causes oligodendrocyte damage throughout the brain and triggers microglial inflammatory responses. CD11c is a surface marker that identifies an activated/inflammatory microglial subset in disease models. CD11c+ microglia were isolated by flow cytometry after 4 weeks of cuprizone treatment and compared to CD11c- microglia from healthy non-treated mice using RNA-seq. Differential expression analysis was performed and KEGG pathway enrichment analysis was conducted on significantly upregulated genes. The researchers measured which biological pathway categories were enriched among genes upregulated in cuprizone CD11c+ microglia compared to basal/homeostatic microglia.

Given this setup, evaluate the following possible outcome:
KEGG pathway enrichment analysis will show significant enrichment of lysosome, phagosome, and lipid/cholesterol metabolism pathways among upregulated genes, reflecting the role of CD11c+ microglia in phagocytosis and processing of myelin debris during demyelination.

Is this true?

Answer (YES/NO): YES